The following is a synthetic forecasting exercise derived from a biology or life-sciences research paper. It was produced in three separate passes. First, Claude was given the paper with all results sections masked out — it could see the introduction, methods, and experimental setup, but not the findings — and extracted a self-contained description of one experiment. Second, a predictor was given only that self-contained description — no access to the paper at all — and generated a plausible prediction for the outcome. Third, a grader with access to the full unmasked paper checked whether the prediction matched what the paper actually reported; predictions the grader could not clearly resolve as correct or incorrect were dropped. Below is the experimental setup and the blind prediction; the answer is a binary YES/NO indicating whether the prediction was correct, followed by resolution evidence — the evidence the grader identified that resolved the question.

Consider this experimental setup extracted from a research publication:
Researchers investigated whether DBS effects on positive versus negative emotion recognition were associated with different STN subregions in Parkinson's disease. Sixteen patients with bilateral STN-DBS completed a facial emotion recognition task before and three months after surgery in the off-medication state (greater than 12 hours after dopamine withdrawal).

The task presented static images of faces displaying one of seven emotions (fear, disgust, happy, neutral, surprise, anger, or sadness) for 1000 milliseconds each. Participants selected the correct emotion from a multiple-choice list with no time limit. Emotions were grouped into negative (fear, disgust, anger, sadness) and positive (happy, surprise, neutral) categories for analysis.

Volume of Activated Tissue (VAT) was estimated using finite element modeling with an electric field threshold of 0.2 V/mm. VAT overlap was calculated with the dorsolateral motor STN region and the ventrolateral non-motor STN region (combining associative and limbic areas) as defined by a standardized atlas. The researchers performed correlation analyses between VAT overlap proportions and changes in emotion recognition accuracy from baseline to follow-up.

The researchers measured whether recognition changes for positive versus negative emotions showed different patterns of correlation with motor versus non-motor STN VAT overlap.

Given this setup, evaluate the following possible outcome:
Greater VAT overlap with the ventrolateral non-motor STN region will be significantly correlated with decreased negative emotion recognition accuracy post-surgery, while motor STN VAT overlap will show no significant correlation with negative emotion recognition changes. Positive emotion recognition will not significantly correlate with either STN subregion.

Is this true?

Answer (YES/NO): NO